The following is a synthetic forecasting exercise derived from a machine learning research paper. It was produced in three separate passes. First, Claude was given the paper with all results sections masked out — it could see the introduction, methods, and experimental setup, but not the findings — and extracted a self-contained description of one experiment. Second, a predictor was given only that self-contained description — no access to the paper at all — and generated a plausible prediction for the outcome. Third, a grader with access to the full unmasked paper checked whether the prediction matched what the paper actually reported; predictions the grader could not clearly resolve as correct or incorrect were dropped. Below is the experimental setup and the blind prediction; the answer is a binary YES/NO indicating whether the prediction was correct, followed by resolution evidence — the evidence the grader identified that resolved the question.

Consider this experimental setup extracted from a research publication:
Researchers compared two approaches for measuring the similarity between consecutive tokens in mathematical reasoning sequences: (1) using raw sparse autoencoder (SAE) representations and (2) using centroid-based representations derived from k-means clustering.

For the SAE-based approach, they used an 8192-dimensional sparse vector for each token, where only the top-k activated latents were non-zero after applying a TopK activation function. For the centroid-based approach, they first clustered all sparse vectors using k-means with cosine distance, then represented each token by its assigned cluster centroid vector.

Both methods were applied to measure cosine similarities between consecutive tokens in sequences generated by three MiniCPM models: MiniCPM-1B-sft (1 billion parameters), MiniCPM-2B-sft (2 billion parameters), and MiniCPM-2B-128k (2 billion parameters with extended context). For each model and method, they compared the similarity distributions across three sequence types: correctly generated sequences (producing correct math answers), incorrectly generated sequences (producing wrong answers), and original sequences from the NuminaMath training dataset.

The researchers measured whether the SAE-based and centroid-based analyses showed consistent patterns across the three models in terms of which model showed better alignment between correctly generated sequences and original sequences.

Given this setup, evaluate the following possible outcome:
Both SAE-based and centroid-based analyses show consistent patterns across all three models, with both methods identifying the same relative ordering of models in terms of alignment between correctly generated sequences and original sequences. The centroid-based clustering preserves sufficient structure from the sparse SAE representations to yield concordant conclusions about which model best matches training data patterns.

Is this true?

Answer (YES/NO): NO